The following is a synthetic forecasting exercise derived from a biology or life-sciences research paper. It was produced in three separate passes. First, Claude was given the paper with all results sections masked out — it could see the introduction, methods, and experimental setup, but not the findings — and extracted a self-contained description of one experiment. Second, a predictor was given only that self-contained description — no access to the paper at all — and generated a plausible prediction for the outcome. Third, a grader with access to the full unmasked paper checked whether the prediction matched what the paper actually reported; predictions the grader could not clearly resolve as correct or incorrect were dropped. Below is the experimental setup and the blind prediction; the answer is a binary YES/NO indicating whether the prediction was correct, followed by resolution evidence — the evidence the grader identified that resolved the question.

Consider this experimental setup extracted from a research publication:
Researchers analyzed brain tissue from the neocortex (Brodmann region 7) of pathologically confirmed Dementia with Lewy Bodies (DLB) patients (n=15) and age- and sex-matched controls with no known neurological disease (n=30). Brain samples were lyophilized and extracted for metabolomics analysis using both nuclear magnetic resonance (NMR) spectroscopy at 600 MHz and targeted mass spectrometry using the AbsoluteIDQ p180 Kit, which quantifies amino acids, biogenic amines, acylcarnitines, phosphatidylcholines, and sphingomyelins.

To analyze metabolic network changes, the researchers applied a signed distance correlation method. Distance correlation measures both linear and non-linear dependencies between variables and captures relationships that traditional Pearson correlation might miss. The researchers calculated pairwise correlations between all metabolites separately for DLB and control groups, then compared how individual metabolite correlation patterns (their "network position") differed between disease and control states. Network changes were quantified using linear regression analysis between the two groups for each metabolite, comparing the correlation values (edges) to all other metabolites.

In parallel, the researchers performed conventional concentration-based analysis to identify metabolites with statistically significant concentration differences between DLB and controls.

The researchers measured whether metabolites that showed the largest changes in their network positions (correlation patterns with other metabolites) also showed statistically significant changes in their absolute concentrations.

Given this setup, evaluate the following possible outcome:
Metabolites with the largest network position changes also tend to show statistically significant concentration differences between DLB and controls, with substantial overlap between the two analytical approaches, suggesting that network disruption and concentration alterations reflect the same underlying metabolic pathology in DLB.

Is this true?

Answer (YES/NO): NO